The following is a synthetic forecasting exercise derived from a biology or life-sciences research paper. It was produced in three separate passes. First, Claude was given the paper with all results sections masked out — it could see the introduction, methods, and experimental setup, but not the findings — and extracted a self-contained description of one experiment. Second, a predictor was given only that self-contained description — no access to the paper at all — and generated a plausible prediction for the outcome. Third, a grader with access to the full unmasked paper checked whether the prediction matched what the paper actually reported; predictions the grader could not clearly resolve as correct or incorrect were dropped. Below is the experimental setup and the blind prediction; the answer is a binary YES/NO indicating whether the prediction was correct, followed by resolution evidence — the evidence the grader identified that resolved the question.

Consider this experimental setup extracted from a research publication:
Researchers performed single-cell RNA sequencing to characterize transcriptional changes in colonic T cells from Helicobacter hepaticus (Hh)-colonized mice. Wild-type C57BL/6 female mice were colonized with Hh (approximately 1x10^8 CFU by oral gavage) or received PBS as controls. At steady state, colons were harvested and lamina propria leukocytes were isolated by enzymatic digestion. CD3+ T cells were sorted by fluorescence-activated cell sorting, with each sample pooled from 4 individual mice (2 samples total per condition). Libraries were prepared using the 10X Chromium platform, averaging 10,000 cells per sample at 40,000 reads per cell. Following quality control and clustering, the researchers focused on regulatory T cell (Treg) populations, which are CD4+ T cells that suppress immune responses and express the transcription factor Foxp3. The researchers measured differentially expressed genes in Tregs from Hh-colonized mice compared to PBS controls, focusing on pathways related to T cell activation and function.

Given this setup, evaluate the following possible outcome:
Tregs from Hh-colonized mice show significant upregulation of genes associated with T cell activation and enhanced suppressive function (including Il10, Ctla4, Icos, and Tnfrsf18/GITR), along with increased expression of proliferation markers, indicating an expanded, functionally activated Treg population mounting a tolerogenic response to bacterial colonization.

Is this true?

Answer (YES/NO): NO